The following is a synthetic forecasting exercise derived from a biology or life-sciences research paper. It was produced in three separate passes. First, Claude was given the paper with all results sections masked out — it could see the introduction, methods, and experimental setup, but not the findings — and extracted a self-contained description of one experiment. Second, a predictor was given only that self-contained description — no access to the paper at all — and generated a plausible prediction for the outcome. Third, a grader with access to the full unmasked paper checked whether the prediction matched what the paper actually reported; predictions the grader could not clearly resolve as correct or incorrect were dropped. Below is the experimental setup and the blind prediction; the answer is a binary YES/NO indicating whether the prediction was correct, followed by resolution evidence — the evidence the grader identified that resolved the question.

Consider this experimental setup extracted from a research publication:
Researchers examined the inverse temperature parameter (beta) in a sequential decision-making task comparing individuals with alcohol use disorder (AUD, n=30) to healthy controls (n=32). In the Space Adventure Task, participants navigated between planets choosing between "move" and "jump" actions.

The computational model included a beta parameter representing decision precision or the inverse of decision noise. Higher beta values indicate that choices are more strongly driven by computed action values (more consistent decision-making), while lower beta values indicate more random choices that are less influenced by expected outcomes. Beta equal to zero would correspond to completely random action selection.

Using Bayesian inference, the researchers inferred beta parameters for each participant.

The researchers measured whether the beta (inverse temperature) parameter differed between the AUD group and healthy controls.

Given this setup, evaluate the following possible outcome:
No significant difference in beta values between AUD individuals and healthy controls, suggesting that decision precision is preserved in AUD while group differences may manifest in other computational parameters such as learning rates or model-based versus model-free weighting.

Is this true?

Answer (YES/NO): NO